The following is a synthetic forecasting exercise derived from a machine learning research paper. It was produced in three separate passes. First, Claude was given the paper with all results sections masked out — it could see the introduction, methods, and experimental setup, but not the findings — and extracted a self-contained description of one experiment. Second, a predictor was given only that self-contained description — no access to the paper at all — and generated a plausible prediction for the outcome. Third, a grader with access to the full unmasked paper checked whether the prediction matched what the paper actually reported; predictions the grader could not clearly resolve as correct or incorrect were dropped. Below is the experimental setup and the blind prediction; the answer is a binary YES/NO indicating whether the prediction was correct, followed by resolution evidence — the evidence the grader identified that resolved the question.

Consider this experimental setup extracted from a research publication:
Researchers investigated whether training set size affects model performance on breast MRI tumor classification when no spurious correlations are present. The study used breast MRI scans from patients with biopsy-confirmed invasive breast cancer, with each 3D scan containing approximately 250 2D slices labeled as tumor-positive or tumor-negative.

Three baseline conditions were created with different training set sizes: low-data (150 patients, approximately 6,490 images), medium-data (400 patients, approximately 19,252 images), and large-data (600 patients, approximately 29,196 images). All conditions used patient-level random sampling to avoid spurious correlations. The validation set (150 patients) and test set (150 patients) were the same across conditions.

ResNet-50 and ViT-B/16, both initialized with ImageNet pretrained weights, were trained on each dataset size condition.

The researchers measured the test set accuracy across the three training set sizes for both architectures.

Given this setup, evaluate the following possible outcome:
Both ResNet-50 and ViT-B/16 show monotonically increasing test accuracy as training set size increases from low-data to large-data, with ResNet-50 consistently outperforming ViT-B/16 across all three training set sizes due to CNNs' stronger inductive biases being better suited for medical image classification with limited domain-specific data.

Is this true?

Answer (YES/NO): NO